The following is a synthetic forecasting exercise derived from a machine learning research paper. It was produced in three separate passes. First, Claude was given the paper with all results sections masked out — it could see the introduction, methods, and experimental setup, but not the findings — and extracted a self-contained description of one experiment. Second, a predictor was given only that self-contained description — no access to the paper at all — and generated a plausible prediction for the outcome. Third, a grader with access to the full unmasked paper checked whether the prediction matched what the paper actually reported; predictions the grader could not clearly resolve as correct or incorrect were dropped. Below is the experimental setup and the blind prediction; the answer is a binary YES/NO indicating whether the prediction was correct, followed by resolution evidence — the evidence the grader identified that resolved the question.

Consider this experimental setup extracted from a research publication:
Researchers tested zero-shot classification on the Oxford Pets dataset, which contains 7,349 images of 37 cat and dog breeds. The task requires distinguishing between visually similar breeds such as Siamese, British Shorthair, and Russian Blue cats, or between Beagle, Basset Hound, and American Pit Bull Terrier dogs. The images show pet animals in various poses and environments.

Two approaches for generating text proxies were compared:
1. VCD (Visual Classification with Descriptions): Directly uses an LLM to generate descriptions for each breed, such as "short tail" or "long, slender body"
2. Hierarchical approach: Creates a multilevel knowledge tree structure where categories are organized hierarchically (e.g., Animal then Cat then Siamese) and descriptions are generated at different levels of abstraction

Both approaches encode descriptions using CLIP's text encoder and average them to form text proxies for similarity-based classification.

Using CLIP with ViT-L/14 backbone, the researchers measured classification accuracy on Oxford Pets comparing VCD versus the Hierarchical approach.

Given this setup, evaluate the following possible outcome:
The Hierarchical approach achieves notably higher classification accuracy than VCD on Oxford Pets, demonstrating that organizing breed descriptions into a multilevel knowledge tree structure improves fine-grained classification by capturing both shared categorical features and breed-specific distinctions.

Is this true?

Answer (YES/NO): NO